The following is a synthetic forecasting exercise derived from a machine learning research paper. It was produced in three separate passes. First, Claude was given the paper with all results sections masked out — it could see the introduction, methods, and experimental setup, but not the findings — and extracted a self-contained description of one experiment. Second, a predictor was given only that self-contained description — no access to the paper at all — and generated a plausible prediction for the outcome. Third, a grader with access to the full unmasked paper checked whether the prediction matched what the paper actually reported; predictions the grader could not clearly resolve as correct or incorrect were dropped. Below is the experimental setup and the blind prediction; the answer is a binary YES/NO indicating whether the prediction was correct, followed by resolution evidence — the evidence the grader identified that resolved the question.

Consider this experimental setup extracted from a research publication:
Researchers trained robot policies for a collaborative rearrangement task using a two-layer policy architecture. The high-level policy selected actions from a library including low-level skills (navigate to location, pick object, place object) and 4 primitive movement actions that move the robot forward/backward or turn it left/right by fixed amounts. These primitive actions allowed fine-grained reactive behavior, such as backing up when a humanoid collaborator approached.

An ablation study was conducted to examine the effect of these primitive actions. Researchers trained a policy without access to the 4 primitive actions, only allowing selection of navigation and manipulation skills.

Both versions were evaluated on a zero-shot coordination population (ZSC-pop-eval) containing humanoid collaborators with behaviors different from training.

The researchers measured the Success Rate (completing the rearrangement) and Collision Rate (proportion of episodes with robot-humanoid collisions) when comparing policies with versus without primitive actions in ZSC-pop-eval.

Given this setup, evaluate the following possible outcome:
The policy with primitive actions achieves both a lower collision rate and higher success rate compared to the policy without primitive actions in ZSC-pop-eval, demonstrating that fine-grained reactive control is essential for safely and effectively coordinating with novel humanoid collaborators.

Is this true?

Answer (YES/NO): NO